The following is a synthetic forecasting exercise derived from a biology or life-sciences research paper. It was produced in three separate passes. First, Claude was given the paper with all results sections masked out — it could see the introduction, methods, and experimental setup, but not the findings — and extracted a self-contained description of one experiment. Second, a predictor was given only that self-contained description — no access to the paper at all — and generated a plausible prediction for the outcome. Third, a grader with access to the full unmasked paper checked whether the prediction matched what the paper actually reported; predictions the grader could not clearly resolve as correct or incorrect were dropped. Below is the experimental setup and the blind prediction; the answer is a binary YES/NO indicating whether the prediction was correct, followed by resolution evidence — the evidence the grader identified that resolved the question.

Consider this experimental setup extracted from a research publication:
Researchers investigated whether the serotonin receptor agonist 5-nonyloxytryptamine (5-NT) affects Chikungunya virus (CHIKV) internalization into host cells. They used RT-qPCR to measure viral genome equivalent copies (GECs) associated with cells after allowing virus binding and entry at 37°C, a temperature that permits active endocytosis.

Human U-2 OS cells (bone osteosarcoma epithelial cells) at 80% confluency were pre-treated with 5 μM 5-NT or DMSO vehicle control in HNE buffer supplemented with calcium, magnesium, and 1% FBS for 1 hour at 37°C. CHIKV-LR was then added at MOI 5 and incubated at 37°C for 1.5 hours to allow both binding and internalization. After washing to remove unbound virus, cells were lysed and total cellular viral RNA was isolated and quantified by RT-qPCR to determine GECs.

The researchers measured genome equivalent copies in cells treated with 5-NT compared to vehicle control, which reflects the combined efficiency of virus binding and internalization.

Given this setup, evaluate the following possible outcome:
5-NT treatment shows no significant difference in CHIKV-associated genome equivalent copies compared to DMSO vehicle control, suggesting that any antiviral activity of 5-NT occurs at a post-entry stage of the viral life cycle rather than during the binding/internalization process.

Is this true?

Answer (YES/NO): YES